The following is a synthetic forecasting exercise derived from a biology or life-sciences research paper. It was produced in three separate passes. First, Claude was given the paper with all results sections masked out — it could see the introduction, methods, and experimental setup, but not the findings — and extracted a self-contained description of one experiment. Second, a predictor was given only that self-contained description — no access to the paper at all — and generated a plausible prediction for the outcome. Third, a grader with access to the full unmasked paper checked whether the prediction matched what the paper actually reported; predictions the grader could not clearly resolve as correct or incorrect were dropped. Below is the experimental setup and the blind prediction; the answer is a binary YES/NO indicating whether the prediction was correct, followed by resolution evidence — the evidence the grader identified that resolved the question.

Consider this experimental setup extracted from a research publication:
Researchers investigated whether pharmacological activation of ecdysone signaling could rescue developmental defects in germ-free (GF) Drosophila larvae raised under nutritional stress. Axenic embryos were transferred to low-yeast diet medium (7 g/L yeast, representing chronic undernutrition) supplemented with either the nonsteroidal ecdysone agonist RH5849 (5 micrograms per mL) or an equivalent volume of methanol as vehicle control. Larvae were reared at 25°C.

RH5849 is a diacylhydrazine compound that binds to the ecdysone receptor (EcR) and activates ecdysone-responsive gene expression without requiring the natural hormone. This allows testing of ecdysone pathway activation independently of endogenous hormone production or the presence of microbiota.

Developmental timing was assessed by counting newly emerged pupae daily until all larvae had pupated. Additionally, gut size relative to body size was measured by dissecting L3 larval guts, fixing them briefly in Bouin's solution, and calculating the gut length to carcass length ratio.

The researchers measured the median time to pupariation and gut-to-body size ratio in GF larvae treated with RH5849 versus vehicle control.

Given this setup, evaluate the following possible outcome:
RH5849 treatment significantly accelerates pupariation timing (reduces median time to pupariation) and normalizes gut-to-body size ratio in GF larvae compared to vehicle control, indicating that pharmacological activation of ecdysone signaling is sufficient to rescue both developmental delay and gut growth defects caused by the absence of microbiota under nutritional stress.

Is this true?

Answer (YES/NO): NO